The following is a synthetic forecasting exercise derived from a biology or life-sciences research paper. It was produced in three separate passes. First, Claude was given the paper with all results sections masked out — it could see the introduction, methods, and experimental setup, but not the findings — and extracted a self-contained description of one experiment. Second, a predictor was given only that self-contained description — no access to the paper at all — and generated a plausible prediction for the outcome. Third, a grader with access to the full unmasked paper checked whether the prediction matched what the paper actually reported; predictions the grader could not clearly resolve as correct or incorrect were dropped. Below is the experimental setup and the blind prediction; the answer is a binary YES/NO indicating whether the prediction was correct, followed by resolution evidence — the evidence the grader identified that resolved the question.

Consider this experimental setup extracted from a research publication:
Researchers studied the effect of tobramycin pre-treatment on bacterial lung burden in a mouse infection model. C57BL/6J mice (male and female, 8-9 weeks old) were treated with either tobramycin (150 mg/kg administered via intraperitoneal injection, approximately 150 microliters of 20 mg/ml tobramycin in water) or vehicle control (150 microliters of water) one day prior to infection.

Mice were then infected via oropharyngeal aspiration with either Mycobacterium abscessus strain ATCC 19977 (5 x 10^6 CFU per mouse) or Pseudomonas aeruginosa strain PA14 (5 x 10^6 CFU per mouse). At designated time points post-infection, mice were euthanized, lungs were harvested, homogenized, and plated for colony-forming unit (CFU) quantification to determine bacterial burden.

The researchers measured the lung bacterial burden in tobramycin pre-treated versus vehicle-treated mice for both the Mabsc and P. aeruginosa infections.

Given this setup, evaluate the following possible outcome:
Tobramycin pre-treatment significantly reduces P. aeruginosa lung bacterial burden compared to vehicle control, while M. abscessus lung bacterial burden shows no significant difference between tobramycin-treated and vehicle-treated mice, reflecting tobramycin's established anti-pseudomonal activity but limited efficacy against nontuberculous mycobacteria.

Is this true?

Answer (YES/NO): NO